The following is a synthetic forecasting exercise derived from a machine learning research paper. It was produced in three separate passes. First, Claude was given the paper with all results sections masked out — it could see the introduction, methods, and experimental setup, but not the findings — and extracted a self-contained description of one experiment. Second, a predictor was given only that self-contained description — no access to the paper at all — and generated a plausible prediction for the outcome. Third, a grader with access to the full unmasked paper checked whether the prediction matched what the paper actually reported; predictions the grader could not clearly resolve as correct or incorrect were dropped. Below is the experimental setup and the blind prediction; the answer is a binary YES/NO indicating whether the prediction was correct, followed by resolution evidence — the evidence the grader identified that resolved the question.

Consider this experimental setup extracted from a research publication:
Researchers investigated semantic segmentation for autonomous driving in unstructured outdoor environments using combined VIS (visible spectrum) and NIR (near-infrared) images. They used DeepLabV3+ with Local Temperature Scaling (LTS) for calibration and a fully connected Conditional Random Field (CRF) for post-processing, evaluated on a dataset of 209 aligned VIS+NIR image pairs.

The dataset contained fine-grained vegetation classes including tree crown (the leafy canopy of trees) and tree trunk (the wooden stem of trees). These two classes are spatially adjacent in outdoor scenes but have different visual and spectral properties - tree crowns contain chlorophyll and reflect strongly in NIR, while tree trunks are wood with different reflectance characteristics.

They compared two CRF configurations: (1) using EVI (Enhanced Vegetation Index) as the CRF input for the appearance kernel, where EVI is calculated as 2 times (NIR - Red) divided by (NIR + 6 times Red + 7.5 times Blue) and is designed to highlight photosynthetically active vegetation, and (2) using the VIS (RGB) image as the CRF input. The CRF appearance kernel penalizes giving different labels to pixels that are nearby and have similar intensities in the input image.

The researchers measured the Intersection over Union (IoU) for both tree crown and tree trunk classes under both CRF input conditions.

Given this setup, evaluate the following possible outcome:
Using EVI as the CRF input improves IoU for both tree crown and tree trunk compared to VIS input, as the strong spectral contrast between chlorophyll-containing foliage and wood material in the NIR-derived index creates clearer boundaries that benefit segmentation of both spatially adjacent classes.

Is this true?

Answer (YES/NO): NO